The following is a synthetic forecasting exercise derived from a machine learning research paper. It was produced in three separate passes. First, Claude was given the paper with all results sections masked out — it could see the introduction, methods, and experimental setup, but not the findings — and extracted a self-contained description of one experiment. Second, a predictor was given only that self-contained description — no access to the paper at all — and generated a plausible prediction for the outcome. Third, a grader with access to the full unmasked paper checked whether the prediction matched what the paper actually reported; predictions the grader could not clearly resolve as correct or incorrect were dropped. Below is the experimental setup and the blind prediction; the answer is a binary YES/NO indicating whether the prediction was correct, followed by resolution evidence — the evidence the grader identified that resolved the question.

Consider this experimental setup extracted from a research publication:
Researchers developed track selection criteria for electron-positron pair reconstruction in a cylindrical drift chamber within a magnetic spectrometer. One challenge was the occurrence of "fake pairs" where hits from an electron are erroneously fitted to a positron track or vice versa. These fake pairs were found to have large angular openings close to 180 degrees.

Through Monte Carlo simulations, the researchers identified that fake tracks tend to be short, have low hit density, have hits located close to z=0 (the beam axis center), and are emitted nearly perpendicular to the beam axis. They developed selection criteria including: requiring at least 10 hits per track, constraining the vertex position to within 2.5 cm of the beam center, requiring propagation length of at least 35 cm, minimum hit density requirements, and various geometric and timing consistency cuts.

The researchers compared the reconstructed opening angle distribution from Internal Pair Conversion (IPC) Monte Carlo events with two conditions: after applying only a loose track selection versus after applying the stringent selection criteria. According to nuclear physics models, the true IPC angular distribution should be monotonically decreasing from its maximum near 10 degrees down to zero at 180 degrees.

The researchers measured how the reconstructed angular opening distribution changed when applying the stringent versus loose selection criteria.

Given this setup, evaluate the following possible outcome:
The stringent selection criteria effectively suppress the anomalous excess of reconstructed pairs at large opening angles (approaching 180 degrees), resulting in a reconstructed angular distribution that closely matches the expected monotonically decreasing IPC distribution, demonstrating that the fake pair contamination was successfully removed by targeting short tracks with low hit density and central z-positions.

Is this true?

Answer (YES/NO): YES